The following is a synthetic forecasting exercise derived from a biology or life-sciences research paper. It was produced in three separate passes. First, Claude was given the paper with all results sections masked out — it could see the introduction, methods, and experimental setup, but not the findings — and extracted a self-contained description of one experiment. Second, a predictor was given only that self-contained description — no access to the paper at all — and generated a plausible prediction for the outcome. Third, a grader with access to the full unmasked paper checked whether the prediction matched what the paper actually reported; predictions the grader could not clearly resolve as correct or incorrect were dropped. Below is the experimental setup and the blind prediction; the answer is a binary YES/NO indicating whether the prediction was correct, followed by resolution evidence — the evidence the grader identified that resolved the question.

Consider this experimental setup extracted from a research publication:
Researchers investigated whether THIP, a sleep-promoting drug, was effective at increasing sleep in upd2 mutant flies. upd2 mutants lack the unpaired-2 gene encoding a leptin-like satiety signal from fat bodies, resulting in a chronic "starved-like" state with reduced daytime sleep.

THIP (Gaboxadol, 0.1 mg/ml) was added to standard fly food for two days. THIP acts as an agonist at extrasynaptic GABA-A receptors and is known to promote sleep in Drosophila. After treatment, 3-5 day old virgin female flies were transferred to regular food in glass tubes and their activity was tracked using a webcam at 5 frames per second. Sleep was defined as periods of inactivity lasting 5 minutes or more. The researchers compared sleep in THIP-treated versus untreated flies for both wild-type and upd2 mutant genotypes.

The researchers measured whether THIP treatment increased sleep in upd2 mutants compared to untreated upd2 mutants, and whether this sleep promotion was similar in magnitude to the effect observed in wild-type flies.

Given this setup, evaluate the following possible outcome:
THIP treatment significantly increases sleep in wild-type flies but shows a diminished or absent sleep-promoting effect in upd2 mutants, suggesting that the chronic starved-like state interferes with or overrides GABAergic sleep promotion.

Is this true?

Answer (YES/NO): NO